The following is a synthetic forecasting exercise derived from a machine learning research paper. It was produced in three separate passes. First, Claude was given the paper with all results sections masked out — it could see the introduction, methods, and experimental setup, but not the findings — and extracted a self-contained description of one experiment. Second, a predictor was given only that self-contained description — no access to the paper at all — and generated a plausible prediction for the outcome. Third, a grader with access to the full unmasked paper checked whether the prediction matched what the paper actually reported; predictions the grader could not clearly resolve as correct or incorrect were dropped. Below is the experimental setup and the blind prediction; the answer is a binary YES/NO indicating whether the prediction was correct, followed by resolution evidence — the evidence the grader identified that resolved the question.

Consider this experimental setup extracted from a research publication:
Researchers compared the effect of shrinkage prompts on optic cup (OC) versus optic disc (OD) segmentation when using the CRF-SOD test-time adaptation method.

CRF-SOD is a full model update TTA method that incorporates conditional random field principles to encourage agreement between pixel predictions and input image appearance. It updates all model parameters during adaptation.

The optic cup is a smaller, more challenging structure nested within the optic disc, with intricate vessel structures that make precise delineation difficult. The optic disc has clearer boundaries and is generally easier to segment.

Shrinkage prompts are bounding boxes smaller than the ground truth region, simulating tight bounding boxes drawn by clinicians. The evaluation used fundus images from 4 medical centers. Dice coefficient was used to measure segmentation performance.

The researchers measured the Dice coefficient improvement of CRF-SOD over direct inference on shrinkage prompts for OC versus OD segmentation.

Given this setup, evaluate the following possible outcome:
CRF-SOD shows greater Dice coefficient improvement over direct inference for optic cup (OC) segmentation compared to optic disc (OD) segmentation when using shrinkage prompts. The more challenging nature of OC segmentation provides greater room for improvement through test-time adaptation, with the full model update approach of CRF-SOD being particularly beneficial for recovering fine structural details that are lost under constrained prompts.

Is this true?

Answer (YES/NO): YES